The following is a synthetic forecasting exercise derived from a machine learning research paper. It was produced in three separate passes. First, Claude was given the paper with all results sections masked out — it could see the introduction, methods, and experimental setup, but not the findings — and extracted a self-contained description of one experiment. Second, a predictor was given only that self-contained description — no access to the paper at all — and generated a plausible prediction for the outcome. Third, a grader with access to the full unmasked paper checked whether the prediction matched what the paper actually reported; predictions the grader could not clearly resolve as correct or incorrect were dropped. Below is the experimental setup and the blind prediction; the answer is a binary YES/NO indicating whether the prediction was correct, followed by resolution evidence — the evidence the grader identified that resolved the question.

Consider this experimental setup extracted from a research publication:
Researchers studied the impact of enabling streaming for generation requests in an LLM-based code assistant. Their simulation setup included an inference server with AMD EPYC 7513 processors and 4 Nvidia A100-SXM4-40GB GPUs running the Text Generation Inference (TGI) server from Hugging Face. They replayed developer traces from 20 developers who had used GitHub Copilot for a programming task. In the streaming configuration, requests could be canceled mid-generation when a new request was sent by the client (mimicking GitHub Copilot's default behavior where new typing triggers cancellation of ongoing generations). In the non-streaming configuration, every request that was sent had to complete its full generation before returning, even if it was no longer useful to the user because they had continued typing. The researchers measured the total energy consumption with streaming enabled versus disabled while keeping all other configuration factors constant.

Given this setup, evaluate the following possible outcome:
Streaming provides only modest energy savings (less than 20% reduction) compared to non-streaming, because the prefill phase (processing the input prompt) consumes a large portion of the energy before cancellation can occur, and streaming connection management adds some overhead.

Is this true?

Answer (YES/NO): YES